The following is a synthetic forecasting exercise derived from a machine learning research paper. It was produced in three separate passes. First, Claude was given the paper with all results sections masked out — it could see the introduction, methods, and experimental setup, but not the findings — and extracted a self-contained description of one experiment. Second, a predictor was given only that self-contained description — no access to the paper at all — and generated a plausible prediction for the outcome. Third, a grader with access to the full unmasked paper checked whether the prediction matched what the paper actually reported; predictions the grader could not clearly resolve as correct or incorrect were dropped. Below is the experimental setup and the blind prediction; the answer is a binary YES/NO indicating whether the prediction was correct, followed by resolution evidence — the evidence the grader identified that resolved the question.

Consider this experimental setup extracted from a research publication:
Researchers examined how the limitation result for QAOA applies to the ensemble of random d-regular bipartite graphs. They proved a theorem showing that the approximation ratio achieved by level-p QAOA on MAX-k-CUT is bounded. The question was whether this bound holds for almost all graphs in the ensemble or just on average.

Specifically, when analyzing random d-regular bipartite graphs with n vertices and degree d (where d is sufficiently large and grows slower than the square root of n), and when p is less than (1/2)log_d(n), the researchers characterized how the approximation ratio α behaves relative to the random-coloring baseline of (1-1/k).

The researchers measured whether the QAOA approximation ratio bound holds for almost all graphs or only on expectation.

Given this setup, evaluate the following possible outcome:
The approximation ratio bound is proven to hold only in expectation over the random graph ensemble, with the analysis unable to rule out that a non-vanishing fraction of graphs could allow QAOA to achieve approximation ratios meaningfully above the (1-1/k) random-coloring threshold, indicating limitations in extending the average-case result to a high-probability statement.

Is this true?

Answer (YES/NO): NO